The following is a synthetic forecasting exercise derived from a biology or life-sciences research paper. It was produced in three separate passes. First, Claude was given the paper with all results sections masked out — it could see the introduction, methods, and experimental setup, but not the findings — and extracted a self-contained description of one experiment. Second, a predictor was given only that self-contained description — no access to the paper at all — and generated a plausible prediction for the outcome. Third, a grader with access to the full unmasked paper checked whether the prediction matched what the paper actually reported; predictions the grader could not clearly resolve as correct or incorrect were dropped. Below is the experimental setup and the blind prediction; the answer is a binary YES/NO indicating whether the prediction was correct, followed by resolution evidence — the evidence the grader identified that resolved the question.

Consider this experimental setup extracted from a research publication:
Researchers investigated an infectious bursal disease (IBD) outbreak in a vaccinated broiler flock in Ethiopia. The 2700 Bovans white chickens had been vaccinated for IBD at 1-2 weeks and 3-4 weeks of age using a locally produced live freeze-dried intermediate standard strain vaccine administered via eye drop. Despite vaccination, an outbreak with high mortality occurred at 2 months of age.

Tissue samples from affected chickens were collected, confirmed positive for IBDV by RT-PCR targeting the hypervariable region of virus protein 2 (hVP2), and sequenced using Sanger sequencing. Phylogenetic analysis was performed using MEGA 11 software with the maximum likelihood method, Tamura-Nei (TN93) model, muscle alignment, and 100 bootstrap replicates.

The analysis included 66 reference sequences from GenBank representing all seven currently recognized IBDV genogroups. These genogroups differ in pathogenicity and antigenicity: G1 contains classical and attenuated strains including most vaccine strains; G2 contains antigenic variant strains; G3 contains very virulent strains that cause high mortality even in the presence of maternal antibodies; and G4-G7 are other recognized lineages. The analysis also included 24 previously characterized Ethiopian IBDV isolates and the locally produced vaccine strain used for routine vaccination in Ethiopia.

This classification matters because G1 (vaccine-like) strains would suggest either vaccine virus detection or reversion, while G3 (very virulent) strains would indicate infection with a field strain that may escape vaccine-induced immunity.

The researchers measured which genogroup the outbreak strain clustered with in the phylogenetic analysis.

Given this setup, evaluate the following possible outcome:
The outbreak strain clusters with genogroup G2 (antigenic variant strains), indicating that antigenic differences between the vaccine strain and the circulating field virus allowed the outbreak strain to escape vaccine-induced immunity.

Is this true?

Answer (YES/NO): NO